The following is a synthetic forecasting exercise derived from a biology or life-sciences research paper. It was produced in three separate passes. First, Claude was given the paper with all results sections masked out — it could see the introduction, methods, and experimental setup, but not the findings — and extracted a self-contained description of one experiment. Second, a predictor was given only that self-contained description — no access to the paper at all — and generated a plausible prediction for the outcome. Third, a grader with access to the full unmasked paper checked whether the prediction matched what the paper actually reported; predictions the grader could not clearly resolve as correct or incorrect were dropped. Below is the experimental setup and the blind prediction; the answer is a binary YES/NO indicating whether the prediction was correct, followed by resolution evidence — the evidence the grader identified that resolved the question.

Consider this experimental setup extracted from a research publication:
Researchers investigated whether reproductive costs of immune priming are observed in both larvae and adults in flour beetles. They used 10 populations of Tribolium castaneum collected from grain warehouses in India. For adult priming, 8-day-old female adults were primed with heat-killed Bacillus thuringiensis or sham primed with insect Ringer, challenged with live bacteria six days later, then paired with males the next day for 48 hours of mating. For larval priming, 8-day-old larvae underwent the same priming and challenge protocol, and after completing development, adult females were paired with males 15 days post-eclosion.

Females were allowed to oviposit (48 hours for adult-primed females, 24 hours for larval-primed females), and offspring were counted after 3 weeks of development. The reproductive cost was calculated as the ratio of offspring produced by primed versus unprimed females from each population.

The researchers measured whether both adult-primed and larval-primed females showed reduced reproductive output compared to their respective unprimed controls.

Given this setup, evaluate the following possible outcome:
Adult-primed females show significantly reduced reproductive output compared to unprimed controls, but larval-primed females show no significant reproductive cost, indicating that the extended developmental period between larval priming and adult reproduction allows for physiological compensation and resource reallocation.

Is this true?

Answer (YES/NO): NO